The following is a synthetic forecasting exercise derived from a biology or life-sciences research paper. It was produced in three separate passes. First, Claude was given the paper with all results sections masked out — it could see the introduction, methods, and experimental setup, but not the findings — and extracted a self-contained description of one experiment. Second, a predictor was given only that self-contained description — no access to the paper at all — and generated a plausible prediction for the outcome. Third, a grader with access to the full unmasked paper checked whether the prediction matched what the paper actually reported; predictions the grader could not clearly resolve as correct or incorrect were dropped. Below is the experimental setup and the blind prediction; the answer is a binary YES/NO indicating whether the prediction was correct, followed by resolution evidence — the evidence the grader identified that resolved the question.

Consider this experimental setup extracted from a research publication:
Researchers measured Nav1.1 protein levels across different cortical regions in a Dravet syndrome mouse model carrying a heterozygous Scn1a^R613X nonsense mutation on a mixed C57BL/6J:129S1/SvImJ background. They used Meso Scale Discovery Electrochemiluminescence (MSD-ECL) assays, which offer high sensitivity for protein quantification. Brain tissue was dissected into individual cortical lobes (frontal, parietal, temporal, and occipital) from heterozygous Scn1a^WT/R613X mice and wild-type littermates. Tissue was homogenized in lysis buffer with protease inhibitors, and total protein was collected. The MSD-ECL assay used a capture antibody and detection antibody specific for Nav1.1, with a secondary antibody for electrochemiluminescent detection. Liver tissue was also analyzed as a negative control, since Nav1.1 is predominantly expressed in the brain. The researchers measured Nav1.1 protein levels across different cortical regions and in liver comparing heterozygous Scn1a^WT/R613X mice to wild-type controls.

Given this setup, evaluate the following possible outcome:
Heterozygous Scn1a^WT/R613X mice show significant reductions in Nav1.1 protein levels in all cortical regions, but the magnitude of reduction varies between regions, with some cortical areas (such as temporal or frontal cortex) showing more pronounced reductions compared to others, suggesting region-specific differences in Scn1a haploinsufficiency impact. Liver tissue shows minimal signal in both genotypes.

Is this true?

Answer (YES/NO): NO